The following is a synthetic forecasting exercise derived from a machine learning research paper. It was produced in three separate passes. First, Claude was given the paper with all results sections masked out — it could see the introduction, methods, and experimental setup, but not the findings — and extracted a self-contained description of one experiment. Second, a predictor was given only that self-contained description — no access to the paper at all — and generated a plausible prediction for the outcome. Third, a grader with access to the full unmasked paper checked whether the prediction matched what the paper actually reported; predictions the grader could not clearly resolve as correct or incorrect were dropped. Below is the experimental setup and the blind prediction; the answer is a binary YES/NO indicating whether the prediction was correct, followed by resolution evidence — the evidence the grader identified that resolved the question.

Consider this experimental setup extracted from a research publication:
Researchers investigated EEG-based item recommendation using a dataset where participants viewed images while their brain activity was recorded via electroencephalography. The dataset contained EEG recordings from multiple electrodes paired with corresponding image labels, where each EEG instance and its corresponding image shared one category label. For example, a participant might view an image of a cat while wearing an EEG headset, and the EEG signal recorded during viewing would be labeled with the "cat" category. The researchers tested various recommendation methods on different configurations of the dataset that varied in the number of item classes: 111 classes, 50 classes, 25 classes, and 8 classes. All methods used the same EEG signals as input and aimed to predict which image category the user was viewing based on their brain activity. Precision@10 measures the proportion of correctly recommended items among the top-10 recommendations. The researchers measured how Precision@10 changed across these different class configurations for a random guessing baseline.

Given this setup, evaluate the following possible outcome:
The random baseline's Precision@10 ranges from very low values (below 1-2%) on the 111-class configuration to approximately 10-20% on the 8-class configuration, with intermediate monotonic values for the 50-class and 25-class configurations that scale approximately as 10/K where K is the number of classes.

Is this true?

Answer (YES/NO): NO